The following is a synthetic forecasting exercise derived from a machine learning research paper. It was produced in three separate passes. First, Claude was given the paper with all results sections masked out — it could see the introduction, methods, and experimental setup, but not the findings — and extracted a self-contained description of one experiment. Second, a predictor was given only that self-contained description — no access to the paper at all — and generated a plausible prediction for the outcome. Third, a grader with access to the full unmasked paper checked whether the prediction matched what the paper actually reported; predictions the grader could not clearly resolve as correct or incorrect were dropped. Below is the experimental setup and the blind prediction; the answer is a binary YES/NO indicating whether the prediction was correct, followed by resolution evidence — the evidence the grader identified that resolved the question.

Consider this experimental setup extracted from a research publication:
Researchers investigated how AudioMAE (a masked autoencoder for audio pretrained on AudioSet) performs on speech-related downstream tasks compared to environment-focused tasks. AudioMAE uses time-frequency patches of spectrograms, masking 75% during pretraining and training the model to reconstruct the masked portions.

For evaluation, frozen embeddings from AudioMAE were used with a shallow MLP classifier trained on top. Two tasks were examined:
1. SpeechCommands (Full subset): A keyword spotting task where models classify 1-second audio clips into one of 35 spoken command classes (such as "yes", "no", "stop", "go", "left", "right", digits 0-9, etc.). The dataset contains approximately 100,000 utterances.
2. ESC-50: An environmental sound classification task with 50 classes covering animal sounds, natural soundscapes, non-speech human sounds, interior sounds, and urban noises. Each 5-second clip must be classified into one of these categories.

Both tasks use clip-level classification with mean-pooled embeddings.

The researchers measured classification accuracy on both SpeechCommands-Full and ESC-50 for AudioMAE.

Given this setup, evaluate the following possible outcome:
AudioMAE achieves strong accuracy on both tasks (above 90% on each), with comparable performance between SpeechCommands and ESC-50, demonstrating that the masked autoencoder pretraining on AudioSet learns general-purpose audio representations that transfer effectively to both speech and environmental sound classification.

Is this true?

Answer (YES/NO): NO